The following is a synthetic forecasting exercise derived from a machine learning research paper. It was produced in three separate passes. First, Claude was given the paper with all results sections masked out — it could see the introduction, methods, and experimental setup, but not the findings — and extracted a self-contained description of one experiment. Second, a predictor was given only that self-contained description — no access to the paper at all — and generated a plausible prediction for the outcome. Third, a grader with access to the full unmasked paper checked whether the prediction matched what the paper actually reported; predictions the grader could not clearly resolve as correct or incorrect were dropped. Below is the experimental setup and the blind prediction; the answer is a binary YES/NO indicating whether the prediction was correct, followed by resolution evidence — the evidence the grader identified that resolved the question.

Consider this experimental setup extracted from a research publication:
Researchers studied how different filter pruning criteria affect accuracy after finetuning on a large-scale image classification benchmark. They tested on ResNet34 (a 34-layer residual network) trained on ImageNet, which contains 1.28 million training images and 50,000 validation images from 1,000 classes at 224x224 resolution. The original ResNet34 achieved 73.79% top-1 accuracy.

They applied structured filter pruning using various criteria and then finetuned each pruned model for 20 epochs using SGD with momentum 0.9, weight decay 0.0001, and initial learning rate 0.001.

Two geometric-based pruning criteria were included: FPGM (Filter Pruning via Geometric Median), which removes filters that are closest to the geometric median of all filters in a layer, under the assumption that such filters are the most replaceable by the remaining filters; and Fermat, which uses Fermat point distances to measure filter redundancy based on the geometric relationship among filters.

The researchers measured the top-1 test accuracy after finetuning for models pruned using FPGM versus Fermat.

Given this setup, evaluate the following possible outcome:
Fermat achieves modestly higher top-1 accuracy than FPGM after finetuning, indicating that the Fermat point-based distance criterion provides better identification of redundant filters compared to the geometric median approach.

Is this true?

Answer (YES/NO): NO